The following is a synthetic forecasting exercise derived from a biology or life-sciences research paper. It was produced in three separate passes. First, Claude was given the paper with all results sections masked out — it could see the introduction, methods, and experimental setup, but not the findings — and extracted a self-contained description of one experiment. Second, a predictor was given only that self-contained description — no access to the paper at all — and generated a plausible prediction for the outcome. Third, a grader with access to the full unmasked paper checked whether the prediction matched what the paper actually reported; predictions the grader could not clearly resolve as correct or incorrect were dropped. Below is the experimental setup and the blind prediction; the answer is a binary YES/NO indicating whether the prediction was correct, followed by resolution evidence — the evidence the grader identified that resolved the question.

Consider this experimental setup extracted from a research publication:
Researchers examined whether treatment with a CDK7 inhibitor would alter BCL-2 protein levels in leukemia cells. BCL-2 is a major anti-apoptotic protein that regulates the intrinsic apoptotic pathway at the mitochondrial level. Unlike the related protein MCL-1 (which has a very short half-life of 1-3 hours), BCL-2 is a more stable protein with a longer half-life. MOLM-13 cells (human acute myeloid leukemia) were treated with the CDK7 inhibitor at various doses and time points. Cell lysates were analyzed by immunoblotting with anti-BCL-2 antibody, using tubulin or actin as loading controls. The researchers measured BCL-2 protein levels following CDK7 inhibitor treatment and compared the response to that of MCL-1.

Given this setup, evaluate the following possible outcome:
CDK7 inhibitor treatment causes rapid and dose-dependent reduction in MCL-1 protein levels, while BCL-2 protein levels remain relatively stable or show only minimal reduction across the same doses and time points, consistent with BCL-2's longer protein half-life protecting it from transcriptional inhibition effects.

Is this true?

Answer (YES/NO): NO